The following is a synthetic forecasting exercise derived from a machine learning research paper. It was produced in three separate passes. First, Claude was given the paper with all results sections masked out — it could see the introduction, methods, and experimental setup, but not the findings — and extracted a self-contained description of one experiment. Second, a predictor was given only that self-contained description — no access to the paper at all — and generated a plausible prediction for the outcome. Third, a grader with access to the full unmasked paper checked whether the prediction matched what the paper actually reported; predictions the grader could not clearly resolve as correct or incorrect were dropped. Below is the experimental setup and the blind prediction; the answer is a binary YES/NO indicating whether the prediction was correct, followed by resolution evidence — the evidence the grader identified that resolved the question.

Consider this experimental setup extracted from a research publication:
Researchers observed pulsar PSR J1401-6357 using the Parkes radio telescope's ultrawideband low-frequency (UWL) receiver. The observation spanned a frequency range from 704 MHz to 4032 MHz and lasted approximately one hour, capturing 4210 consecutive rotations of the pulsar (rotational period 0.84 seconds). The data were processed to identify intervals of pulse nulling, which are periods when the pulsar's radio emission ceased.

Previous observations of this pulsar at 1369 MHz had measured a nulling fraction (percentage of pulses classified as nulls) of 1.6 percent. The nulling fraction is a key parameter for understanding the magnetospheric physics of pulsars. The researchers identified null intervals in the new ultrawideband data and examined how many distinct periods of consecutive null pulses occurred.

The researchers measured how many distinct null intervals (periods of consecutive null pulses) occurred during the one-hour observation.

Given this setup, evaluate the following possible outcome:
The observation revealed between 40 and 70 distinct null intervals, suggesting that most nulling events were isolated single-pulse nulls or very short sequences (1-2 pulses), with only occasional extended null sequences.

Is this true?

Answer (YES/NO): NO